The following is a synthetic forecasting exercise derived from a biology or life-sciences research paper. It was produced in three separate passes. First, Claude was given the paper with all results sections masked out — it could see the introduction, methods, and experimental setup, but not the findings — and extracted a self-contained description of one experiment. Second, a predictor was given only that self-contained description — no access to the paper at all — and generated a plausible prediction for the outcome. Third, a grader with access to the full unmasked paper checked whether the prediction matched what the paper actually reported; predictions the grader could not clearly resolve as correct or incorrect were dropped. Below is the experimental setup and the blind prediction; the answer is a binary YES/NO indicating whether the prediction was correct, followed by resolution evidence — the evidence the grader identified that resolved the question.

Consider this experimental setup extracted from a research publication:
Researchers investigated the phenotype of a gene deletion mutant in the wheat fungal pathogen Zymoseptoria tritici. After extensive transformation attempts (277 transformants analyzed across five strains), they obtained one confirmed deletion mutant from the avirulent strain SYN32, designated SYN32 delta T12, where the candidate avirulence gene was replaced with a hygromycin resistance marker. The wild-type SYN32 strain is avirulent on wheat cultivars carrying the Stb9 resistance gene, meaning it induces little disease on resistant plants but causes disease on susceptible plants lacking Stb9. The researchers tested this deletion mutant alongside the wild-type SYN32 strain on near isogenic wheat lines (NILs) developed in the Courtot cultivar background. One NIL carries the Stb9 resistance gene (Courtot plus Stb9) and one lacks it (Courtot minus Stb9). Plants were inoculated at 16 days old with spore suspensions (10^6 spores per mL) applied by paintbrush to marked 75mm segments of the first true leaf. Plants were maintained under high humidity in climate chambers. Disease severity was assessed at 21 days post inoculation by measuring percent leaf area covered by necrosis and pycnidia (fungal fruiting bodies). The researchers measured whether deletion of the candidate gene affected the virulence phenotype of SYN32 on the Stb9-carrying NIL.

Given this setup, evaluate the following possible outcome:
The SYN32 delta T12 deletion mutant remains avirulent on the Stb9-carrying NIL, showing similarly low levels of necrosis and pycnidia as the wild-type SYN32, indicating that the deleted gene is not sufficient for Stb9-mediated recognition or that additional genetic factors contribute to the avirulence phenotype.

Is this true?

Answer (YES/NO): NO